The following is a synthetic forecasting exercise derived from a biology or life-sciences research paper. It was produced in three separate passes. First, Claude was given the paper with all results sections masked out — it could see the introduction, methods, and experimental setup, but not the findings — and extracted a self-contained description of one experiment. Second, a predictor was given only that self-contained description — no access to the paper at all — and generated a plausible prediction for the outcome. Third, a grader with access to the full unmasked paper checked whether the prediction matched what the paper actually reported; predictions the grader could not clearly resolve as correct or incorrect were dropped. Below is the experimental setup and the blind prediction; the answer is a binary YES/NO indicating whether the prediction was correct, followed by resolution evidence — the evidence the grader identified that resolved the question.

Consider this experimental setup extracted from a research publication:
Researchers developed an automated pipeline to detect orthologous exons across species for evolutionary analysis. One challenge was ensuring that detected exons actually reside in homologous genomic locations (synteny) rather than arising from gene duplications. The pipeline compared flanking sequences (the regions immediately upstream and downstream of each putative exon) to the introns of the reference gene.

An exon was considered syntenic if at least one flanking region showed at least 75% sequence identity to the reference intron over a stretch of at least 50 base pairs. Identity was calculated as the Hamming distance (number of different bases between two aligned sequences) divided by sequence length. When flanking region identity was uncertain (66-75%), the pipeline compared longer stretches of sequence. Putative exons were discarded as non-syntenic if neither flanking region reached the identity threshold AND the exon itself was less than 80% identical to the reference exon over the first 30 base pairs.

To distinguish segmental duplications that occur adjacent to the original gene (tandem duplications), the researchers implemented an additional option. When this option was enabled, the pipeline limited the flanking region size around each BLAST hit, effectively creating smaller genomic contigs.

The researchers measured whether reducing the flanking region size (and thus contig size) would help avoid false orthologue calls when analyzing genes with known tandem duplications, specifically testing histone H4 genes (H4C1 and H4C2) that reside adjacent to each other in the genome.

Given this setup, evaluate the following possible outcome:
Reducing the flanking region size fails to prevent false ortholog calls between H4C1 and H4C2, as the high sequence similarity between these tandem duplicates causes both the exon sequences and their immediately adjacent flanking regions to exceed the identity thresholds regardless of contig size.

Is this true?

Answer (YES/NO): NO